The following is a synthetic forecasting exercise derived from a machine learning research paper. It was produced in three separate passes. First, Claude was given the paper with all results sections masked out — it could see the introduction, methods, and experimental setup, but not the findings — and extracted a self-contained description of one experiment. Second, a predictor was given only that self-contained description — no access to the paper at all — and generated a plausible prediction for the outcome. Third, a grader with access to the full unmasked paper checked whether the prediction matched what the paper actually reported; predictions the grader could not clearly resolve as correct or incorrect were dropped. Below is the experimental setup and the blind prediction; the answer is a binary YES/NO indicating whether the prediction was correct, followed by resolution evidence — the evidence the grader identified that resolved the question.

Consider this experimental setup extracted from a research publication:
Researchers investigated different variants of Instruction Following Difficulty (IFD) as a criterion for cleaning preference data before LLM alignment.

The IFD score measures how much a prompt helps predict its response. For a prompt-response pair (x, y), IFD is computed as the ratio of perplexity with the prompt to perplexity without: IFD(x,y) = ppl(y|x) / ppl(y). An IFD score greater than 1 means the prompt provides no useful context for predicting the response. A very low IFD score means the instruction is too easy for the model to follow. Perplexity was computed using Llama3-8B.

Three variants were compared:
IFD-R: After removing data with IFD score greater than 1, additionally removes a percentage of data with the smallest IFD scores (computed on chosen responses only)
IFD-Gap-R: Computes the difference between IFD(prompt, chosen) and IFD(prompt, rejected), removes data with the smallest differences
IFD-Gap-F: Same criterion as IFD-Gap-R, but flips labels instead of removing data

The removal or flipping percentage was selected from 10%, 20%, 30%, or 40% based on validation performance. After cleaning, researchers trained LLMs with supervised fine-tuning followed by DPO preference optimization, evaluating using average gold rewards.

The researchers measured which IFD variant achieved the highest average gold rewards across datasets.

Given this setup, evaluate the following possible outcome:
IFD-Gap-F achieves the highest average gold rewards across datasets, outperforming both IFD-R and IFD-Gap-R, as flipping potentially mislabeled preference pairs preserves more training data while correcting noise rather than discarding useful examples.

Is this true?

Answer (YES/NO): NO